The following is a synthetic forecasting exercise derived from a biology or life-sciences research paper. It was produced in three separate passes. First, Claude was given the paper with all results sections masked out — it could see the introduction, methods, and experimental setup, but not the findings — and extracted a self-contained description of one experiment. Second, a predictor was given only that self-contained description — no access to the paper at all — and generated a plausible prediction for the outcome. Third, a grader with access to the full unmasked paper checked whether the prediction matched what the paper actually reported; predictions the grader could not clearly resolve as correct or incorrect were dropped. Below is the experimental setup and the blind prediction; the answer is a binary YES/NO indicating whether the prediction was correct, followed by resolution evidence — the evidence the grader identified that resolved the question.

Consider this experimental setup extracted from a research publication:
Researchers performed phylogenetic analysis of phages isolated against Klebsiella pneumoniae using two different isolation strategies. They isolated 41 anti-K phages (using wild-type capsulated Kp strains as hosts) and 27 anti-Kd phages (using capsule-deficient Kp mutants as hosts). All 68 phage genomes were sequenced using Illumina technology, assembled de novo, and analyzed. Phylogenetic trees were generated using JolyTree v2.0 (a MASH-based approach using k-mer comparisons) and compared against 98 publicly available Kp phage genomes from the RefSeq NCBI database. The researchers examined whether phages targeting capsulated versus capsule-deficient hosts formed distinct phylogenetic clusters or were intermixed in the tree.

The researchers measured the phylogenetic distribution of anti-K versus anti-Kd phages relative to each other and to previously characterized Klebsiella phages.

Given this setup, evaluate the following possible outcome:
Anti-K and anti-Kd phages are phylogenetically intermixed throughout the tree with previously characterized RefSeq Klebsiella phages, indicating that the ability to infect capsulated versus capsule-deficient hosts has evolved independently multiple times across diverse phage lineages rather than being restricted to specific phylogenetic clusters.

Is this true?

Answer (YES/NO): NO